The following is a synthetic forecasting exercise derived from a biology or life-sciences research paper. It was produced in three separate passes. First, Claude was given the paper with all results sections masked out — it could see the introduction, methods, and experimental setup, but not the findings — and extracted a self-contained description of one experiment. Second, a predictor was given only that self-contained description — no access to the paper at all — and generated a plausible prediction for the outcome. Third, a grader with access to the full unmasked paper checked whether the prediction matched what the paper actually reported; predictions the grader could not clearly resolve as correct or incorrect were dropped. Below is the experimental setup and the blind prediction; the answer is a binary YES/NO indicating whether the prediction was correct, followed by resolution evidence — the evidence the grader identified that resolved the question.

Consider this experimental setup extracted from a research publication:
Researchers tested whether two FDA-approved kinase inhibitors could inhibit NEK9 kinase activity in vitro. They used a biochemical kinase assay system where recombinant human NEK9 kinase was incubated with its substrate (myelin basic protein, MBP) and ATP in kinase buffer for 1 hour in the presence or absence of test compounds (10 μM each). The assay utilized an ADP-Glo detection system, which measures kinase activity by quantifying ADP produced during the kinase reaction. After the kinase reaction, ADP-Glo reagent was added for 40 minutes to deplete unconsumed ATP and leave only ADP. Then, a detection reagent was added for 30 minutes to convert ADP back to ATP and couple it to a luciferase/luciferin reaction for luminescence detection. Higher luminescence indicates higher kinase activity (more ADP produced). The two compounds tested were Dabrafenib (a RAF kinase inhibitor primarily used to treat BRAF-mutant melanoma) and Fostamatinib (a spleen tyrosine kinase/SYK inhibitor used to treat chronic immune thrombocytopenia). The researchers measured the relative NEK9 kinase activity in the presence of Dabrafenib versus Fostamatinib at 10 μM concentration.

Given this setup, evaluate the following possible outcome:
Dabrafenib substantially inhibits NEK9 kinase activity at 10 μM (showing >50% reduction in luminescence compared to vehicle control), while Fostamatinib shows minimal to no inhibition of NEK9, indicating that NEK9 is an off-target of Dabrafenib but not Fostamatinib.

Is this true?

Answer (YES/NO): NO